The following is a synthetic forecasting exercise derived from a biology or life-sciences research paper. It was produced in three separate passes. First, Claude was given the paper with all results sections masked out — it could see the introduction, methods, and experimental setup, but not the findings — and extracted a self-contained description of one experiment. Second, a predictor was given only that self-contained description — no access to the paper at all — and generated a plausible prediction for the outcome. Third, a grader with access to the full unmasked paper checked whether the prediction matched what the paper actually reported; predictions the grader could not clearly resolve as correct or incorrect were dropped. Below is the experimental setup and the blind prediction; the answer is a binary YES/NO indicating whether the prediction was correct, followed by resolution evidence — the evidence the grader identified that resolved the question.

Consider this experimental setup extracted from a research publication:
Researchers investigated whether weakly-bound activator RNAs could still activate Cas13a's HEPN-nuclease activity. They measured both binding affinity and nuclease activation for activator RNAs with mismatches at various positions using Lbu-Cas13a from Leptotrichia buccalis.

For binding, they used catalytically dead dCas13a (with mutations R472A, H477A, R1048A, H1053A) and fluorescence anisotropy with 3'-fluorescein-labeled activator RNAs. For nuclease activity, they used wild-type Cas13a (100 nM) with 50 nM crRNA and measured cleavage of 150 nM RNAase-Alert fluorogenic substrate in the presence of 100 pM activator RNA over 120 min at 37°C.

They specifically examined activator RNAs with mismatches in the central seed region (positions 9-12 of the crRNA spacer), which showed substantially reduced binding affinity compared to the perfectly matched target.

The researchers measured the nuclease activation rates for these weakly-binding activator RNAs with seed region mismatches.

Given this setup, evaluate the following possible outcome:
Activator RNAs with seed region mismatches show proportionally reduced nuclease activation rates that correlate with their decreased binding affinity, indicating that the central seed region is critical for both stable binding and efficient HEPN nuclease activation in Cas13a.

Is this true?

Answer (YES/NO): NO